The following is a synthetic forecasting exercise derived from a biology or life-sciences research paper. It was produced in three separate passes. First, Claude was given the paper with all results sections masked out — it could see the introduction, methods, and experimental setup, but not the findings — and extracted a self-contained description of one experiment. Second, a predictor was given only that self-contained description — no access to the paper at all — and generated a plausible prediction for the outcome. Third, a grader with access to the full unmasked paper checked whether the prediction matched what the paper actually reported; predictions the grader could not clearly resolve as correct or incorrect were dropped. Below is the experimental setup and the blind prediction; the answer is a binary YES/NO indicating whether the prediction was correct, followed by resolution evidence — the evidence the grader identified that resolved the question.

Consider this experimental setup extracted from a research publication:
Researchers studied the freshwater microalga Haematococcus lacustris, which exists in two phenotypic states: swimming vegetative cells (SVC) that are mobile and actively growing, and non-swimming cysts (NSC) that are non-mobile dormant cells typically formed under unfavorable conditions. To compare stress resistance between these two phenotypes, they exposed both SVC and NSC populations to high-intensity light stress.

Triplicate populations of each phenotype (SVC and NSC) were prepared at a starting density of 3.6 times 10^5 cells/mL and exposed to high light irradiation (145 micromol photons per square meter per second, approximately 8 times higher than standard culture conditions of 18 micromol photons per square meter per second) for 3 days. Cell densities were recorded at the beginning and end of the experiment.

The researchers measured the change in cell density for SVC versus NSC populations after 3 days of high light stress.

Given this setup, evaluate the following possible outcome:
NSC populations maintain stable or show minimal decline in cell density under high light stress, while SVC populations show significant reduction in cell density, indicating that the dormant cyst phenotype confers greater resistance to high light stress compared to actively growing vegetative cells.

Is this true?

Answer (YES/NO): YES